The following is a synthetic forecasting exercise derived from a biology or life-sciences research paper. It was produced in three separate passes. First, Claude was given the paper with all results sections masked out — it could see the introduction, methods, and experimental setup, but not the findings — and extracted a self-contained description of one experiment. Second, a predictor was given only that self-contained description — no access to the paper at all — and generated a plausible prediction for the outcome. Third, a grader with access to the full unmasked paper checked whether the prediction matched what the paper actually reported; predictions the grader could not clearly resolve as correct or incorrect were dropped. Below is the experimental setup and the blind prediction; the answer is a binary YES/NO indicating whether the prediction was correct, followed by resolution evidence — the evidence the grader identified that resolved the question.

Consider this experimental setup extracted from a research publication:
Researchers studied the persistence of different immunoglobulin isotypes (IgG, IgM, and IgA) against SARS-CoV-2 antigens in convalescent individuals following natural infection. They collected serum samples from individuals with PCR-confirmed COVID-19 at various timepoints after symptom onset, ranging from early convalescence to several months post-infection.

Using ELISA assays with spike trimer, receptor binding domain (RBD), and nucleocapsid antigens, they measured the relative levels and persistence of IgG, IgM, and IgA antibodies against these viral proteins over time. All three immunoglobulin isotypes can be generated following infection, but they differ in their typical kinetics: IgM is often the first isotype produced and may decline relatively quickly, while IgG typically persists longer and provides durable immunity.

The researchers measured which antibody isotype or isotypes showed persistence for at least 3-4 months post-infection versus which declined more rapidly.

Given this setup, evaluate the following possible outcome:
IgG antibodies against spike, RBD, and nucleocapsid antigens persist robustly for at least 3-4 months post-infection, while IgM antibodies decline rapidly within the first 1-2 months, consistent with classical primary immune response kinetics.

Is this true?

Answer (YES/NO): NO